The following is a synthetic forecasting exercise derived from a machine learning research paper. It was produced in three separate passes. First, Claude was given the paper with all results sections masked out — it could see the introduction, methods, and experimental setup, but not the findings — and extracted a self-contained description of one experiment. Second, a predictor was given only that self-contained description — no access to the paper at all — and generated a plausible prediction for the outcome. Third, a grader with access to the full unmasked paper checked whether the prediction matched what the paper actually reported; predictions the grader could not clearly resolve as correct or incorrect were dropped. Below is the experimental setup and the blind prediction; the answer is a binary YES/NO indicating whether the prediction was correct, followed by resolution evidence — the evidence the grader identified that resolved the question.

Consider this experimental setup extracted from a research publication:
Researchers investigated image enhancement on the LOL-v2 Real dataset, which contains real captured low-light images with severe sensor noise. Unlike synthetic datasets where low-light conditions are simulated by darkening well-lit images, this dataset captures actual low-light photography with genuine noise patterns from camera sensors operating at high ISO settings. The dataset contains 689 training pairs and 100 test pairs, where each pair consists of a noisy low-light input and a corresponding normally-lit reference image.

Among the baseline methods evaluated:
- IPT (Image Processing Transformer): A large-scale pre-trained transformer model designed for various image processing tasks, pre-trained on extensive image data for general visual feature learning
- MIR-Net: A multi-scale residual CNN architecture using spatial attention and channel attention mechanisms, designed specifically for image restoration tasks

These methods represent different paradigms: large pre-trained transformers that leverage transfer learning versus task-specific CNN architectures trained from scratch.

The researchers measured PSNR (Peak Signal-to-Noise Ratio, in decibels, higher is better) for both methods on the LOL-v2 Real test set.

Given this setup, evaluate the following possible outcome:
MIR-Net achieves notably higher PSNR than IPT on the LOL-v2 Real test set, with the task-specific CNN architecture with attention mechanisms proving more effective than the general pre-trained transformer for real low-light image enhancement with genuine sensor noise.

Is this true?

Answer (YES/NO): NO